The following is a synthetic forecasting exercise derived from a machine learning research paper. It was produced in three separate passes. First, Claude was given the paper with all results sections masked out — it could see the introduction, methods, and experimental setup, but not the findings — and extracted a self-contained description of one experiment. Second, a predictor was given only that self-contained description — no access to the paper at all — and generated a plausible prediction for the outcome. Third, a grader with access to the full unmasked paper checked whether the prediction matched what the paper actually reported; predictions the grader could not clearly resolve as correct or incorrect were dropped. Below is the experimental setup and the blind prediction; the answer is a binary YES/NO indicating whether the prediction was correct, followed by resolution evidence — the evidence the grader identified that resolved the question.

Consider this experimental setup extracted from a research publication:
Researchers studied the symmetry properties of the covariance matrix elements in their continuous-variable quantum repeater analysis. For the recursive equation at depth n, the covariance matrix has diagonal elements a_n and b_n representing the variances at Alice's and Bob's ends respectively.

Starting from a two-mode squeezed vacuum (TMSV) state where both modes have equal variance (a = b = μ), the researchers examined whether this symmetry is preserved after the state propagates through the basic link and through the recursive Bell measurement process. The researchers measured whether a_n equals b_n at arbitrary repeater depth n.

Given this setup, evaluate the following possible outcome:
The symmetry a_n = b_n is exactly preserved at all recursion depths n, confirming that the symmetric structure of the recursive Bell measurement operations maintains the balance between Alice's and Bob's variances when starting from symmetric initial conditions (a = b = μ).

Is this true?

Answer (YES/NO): YES